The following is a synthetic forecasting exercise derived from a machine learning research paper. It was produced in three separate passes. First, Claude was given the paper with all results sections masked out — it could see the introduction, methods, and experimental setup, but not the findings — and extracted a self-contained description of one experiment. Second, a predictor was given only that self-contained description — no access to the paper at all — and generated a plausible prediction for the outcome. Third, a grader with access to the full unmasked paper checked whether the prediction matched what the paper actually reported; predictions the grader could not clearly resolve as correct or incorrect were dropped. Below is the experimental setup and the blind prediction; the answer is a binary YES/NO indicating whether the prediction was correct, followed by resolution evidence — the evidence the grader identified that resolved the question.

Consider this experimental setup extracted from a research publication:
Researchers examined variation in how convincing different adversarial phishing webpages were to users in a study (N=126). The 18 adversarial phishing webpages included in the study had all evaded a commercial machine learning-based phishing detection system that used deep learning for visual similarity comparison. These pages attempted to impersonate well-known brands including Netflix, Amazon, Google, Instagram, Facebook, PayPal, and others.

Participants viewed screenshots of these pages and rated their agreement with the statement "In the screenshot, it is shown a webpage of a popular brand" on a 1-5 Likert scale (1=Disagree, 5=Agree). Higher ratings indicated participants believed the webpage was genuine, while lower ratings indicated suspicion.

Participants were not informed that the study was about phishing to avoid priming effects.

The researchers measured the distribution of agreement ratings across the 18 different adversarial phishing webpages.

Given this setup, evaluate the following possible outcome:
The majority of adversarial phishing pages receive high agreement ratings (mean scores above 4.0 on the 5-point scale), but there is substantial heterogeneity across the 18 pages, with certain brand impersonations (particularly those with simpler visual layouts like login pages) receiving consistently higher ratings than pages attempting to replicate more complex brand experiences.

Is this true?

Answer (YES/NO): NO